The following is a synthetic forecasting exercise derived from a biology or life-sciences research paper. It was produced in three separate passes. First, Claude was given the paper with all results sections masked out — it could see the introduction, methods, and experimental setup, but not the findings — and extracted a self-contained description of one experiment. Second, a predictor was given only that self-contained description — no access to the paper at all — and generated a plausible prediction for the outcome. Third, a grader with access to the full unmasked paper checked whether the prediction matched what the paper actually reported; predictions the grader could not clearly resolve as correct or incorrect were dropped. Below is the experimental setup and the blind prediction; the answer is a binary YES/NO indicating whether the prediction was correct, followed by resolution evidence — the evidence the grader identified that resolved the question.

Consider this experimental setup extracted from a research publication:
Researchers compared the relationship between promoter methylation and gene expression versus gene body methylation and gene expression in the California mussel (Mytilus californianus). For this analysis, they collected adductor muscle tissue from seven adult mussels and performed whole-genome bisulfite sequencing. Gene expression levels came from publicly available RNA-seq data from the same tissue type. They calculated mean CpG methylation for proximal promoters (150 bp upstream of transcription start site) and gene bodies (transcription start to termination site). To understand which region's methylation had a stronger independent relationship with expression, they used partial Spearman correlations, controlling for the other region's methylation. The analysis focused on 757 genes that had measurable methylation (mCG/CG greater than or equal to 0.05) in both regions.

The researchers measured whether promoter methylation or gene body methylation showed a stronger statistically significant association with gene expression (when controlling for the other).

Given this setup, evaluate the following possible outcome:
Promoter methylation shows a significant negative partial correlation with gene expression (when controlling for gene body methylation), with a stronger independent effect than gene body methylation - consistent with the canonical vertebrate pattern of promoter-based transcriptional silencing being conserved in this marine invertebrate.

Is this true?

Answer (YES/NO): YES